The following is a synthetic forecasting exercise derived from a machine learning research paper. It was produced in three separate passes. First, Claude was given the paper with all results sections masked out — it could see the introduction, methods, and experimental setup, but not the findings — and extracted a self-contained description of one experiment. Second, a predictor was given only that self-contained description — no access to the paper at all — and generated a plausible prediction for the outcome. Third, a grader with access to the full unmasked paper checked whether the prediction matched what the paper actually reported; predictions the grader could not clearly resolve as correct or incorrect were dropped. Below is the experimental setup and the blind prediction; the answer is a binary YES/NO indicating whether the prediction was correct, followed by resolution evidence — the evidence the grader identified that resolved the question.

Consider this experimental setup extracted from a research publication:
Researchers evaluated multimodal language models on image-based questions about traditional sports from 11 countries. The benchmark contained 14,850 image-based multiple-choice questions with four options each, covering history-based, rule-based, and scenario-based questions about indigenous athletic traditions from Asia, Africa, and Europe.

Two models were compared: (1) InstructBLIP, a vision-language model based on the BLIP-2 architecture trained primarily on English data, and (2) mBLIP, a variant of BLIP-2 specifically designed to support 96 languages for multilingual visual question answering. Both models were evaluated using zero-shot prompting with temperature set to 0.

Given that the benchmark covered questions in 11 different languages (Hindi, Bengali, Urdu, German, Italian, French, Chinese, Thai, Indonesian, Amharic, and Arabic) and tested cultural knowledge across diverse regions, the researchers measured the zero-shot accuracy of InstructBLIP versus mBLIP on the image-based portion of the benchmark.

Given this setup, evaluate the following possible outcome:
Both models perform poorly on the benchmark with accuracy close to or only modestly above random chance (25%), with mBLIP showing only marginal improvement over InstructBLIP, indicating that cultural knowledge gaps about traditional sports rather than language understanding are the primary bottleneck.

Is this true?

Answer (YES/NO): NO